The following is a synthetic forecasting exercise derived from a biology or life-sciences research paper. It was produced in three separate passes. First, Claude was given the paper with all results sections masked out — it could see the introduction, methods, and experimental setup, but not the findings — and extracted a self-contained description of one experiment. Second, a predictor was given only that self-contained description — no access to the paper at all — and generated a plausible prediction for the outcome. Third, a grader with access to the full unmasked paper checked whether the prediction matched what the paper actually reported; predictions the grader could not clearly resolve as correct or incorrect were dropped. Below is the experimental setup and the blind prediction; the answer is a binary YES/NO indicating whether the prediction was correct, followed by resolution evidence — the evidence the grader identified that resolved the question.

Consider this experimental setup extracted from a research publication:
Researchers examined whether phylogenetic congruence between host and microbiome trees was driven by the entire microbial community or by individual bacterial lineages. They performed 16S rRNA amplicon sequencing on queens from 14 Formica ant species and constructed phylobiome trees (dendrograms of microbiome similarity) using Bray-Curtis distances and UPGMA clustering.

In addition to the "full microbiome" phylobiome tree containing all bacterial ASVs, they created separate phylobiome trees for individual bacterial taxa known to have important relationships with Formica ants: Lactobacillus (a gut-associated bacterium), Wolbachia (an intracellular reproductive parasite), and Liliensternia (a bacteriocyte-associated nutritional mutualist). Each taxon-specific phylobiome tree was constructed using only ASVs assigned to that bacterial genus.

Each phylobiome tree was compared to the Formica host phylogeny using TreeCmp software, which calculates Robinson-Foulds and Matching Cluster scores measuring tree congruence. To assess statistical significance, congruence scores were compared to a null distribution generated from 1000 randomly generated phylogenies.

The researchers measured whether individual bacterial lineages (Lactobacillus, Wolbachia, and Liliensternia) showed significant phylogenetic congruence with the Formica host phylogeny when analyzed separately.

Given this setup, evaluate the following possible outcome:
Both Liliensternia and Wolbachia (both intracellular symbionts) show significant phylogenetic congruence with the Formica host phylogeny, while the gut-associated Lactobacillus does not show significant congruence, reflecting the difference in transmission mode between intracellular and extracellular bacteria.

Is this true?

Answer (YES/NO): NO